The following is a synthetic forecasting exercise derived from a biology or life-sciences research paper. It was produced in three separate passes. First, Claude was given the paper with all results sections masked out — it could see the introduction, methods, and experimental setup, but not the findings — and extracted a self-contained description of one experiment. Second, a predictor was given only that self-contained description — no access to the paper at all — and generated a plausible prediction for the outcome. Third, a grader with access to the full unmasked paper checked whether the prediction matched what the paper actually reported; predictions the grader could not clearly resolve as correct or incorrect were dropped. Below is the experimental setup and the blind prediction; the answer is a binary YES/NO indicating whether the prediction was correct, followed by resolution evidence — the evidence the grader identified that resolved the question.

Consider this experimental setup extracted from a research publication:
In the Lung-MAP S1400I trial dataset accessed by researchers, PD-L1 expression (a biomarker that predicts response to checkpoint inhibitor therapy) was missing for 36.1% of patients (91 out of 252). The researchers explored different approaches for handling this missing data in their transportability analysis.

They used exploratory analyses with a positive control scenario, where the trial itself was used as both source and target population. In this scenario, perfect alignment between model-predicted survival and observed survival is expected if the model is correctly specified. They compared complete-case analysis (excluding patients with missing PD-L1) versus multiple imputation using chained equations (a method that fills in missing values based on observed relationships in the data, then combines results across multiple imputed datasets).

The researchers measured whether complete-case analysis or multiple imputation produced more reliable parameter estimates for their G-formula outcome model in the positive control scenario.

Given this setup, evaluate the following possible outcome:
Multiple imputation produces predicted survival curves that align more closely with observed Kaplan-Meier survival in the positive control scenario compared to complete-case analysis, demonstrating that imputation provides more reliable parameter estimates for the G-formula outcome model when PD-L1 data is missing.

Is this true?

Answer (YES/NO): YES